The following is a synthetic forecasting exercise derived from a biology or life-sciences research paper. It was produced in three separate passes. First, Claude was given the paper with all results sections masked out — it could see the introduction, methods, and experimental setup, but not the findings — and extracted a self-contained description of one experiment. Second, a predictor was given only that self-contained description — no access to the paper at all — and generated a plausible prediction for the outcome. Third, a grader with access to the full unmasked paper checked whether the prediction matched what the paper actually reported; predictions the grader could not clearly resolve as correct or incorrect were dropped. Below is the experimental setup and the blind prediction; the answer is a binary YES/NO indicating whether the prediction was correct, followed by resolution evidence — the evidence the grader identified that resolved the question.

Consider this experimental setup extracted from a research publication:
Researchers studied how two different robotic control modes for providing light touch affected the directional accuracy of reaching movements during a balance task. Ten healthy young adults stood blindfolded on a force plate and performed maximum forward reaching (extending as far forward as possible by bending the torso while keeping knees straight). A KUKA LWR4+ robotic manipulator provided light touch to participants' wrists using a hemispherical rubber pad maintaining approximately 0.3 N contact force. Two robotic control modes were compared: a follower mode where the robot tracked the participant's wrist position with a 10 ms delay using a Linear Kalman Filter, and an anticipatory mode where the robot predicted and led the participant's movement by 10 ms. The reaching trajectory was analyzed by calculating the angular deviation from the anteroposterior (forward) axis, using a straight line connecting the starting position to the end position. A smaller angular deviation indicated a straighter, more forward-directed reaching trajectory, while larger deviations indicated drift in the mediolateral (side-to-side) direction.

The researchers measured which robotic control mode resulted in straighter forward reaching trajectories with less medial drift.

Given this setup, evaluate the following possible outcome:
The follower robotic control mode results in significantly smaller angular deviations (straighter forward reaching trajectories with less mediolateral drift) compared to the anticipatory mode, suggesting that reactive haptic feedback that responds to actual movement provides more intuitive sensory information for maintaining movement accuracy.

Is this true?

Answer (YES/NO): NO